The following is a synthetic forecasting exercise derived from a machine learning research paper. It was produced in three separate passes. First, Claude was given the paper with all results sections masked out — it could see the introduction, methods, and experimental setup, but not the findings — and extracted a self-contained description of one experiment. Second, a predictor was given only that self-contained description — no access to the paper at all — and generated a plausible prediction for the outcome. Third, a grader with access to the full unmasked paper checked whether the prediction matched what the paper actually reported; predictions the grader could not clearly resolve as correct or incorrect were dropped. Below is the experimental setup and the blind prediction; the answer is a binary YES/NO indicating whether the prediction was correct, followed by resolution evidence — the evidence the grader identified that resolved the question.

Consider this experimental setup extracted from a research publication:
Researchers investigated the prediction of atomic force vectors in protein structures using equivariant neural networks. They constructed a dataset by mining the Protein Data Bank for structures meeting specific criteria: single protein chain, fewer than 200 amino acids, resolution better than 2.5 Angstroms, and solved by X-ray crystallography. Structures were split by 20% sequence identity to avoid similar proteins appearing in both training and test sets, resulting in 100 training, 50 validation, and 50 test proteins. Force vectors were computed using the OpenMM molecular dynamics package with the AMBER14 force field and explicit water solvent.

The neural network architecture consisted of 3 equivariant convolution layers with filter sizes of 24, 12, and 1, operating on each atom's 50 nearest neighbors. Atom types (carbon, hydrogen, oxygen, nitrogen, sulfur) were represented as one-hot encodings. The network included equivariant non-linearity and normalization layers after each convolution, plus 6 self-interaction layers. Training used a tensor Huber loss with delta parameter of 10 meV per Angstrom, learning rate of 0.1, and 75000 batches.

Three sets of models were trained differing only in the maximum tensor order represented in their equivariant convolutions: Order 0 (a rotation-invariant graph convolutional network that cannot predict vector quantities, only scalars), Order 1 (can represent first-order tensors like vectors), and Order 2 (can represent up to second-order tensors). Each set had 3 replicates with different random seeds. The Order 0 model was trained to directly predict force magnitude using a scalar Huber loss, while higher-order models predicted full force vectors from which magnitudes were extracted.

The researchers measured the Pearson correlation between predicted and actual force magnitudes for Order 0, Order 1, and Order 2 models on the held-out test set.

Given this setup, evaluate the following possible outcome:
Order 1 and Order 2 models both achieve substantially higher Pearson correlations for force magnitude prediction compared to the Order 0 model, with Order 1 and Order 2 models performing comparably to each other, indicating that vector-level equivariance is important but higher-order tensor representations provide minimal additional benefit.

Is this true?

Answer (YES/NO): NO